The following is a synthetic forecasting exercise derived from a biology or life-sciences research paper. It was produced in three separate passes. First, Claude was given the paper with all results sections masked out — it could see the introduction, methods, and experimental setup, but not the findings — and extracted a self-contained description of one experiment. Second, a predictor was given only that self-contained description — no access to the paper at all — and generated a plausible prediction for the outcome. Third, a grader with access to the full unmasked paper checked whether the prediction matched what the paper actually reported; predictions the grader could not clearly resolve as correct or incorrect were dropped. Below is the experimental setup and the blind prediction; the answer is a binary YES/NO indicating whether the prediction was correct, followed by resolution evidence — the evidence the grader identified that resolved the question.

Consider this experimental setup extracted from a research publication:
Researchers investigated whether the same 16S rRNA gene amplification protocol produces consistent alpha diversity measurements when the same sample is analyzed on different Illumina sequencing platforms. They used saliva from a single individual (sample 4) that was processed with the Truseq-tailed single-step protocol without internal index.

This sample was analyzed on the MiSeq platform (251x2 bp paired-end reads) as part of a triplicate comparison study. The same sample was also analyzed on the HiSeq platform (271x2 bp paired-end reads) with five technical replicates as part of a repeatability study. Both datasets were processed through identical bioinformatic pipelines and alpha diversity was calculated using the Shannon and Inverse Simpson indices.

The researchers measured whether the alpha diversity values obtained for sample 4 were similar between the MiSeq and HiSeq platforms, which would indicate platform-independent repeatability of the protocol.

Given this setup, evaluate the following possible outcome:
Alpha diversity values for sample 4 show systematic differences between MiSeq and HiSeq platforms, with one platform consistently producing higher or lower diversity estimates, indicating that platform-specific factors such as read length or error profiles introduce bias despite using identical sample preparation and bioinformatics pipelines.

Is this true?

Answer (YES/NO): NO